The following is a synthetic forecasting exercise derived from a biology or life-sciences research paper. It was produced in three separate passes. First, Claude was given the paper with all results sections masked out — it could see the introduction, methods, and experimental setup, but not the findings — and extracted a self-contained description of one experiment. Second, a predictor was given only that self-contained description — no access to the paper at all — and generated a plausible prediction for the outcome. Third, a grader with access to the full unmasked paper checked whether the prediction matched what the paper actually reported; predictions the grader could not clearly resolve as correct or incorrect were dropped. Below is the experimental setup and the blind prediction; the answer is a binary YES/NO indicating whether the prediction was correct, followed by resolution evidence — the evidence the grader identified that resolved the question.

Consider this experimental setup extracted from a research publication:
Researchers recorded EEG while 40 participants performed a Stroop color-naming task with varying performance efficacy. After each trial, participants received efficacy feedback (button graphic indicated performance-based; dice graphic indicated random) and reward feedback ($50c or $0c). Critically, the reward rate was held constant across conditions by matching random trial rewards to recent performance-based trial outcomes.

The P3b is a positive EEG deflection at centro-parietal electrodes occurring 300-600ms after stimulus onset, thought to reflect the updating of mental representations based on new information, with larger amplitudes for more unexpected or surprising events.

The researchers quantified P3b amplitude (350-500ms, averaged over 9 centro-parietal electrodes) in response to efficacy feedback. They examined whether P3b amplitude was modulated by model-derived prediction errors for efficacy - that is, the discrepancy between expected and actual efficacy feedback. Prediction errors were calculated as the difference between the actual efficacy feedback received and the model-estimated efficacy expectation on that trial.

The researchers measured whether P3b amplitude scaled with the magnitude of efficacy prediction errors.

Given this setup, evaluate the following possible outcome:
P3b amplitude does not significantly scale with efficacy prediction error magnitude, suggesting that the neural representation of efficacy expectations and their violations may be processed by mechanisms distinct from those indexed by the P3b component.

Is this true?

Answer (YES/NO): NO